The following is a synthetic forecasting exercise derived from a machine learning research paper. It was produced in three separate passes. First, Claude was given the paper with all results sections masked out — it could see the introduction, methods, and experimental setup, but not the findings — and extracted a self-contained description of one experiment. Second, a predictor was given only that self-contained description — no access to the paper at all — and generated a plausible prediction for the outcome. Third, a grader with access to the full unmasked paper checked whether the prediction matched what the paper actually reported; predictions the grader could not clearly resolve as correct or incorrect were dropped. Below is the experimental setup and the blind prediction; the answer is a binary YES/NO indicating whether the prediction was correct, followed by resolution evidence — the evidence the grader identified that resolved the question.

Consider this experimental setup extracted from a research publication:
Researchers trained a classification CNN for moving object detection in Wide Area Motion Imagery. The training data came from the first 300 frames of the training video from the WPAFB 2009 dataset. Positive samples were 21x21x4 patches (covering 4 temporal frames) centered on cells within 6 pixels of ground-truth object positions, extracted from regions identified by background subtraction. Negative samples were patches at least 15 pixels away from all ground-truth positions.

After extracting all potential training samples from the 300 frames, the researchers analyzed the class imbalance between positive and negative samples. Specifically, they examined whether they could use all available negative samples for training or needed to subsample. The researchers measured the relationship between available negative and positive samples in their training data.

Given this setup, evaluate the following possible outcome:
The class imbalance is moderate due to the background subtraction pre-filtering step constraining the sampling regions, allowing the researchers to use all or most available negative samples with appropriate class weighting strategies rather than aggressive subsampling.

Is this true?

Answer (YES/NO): NO